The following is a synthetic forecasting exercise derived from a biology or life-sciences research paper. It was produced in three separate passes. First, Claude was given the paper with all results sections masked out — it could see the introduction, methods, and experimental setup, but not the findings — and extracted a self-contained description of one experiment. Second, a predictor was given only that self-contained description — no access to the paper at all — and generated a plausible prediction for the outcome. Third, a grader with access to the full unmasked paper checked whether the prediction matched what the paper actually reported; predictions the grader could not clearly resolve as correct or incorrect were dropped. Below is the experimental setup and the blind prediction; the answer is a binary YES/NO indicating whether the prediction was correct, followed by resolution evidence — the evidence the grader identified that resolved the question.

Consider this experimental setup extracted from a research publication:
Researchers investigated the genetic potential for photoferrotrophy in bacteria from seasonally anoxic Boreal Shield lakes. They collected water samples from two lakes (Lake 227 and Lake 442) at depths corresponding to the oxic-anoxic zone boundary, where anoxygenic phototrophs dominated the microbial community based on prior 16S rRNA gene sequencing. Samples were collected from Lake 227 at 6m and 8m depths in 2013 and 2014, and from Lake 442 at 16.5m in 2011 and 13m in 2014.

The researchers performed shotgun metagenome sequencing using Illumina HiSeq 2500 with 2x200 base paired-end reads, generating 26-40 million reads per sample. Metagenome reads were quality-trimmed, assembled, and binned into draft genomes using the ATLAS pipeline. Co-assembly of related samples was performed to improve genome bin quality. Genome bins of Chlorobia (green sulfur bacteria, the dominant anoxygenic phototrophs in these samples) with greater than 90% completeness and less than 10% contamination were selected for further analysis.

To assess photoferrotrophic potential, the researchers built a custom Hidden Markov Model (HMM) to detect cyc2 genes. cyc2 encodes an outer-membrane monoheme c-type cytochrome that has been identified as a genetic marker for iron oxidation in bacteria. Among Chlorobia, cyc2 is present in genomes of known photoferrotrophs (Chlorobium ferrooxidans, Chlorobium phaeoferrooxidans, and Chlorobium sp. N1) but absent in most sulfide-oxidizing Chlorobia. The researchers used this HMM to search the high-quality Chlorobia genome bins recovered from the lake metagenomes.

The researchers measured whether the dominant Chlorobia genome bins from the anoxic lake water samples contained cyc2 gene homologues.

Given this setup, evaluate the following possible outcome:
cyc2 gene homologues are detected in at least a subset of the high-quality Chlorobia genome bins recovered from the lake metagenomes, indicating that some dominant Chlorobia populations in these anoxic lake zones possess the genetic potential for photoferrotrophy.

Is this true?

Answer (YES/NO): YES